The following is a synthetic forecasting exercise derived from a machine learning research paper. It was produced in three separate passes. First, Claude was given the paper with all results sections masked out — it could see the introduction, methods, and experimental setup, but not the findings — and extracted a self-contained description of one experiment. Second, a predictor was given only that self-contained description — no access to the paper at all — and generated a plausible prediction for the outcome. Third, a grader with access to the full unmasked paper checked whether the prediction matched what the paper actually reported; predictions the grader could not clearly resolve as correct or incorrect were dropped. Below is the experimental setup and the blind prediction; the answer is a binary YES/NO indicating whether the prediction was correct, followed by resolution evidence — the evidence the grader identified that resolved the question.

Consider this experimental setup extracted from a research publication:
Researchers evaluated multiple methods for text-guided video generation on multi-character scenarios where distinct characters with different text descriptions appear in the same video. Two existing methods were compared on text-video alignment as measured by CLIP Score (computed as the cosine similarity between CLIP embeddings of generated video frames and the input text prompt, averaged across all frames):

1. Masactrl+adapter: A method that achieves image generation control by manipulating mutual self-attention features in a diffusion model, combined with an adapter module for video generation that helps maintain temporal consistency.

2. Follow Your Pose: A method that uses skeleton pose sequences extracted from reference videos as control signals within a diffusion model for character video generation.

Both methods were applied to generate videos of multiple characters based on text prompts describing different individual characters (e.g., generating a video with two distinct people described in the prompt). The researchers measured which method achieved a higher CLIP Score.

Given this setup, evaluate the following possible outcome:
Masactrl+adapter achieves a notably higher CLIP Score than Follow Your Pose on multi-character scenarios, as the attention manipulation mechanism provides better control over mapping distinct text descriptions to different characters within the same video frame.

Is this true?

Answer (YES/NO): NO